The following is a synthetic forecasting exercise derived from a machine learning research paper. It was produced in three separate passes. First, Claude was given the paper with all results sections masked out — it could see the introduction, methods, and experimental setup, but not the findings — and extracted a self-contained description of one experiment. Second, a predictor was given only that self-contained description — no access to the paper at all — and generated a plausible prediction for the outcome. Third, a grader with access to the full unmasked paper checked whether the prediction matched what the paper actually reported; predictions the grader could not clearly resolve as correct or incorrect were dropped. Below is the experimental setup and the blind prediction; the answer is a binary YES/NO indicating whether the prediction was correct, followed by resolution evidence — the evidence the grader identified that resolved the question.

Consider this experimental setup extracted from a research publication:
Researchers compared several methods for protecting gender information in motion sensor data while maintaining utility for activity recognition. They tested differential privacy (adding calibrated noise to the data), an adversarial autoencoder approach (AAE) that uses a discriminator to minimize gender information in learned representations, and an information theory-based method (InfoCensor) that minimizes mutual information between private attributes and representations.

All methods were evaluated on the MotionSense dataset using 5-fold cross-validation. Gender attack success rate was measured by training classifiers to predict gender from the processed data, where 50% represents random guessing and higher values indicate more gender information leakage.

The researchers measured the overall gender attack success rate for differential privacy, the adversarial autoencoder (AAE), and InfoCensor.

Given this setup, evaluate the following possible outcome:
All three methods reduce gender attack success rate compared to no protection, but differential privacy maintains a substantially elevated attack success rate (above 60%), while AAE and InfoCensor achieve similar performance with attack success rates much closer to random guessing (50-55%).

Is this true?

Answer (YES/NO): NO